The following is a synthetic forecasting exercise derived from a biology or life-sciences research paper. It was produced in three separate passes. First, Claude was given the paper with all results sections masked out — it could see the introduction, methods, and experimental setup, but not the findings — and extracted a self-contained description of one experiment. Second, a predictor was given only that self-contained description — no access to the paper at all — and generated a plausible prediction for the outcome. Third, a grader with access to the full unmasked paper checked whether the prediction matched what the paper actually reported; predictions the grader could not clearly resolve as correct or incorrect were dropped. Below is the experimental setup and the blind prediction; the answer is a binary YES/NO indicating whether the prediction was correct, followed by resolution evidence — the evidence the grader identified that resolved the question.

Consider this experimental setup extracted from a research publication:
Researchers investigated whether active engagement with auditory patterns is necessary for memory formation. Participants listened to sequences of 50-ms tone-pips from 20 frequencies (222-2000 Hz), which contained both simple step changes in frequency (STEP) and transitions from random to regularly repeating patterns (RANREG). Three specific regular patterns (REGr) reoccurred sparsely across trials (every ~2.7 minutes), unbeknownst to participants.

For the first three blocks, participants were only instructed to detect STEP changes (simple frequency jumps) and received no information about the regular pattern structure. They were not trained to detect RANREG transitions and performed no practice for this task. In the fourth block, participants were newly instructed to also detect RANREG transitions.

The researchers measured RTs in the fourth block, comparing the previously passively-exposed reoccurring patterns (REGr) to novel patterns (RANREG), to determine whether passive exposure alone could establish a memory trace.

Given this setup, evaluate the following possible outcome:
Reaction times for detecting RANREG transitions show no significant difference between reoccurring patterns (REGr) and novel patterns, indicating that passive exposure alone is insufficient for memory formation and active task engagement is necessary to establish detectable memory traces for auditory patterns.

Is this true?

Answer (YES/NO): NO